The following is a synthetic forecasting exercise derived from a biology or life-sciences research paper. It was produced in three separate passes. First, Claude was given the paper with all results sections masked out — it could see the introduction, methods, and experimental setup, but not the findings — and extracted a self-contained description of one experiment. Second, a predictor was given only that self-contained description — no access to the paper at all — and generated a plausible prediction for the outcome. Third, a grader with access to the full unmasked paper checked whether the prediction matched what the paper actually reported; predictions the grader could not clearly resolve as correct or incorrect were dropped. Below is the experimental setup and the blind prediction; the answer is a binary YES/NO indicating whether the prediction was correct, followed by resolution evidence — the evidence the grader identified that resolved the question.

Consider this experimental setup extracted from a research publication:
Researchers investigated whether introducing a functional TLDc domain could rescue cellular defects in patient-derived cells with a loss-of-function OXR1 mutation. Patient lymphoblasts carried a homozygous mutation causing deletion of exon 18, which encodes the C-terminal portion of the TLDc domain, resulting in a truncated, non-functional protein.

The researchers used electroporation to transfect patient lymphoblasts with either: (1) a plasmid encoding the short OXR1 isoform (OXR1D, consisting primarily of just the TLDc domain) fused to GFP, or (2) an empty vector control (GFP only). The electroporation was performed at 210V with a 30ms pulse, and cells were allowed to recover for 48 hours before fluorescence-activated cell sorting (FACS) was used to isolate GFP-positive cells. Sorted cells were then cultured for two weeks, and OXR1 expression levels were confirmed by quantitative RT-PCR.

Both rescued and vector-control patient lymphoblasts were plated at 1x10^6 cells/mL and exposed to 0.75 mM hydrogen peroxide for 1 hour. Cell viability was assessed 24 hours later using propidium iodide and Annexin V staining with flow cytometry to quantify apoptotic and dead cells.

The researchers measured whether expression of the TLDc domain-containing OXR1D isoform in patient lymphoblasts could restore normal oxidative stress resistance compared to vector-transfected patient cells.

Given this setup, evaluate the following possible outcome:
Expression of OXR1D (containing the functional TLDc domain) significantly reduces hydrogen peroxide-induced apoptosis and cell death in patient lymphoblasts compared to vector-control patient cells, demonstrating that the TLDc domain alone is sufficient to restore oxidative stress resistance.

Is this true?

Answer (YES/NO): YES